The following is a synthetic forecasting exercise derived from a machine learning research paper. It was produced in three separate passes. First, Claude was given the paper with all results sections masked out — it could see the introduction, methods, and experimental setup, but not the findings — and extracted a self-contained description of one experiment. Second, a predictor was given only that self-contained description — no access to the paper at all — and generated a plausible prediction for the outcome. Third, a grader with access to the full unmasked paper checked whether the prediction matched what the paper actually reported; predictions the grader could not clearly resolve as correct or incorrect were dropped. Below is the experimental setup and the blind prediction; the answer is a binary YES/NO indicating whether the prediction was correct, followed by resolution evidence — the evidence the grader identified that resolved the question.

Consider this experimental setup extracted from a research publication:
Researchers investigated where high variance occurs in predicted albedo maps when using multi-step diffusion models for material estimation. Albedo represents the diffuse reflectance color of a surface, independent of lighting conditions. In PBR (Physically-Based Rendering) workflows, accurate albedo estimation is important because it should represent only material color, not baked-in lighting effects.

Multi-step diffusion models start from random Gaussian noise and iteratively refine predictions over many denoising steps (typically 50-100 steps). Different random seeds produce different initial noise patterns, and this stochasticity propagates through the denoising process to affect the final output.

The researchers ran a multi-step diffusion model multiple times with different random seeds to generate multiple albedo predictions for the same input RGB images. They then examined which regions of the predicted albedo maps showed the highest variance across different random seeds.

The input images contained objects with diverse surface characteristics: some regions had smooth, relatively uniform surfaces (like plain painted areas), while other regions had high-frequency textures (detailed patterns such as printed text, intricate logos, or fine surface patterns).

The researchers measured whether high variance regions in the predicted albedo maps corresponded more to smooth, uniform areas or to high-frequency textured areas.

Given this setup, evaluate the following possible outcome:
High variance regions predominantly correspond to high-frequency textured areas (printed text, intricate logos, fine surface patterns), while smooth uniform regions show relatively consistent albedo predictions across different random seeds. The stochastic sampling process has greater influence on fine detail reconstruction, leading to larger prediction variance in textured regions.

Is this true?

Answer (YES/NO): YES